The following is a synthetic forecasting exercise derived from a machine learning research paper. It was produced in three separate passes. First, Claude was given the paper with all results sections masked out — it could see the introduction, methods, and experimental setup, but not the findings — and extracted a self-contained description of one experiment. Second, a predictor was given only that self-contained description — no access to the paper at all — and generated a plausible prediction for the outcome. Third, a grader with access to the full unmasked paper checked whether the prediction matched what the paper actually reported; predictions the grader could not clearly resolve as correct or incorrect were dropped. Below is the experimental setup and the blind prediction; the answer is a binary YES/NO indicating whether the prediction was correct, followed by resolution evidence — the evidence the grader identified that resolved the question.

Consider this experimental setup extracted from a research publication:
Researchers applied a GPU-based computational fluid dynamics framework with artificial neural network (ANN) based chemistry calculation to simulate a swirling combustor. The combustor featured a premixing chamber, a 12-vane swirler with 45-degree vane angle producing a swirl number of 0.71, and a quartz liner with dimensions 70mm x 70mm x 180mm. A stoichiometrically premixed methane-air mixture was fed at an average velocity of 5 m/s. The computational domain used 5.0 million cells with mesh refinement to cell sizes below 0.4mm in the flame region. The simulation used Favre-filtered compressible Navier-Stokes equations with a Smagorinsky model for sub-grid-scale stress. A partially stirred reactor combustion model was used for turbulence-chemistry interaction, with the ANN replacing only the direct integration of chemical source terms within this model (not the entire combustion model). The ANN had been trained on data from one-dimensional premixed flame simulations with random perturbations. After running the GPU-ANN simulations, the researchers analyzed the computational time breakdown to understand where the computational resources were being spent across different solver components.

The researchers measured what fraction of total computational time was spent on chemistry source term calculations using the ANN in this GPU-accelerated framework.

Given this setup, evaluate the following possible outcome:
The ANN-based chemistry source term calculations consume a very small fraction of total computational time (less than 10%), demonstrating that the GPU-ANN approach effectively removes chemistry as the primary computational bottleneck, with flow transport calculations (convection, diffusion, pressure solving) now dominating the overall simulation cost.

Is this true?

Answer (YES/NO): NO